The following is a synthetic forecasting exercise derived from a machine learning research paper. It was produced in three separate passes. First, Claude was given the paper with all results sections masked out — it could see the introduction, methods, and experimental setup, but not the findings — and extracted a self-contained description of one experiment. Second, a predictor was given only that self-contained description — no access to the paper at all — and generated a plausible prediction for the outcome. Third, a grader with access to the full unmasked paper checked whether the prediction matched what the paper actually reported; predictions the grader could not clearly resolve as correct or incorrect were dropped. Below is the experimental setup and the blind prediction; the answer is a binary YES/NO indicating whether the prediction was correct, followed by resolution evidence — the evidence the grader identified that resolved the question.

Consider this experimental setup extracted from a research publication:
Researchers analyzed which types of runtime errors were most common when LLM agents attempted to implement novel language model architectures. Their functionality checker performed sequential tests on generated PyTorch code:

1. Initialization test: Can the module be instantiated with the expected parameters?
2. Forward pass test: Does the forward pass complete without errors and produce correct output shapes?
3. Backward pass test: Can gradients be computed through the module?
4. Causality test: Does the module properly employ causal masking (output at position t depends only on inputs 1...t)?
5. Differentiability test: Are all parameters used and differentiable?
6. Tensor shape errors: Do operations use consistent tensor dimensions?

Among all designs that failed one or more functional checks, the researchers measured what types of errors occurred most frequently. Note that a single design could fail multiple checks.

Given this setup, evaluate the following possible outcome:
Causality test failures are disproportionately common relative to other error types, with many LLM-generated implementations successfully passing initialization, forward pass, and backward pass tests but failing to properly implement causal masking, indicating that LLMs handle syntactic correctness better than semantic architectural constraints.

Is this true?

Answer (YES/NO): NO